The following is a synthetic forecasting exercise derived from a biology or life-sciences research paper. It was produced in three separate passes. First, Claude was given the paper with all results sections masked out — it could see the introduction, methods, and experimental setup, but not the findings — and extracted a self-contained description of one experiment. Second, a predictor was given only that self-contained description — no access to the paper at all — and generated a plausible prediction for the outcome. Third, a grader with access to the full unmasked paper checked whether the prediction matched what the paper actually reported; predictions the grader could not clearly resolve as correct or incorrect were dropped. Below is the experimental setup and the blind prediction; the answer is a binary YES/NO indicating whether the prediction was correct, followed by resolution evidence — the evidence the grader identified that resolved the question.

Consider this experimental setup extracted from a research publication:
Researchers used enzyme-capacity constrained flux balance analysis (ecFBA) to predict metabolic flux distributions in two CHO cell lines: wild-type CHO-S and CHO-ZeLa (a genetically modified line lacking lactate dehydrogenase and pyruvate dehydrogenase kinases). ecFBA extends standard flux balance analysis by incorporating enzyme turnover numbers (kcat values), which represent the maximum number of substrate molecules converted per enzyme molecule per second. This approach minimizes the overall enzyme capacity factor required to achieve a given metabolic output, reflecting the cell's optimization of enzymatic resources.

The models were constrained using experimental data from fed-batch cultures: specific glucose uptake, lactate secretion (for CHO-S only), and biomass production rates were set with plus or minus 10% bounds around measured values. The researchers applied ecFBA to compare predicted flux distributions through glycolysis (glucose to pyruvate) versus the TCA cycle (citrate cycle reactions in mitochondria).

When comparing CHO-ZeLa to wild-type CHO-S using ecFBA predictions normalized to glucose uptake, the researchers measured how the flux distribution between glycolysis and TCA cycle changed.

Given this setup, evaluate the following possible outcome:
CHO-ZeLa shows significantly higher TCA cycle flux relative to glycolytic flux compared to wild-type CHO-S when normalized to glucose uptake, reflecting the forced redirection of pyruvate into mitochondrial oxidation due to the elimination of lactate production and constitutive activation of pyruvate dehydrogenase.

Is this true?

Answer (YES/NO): YES